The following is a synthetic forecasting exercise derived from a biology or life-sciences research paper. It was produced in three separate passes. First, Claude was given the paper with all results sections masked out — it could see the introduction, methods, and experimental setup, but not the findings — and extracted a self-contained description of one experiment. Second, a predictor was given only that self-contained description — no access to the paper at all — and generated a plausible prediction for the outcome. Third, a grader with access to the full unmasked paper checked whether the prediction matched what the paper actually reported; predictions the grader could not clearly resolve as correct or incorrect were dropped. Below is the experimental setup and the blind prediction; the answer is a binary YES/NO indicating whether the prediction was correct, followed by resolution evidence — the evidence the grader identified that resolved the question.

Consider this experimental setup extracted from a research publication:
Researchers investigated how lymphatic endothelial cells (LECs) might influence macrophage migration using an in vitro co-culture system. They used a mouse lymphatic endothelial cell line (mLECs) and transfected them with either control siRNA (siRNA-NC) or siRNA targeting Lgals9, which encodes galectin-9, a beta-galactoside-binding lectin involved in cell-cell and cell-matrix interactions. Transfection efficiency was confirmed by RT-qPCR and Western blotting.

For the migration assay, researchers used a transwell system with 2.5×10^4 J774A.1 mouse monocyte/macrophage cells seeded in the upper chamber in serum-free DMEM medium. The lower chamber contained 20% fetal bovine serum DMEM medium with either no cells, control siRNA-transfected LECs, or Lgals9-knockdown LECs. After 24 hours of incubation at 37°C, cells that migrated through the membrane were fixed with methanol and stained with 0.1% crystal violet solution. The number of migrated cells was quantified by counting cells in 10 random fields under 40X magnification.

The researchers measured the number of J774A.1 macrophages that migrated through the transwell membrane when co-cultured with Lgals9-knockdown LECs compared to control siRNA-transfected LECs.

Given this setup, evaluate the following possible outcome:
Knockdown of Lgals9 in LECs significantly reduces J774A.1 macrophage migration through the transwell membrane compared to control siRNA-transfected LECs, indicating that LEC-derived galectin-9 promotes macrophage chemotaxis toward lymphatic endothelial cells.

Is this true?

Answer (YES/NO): YES